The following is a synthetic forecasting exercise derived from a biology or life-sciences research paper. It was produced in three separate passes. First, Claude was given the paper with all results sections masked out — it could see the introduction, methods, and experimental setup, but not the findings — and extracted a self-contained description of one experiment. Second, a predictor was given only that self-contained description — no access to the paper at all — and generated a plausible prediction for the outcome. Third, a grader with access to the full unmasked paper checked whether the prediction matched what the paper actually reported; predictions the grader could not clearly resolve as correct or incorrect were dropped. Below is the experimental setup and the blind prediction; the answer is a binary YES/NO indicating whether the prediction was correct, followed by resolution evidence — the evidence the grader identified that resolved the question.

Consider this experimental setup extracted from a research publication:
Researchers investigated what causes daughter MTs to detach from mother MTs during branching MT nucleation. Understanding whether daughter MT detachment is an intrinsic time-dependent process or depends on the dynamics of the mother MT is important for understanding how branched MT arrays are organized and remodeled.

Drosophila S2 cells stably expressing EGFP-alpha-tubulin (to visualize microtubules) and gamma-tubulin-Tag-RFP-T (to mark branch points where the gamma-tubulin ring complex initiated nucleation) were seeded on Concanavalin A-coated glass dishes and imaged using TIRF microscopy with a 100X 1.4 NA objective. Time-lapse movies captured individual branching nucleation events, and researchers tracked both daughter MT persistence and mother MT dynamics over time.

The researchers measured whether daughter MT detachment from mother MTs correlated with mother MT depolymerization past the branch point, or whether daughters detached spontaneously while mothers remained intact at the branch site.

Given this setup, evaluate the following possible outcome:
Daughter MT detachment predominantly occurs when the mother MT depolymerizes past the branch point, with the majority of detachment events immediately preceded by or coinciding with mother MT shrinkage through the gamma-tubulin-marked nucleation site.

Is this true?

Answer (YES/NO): YES